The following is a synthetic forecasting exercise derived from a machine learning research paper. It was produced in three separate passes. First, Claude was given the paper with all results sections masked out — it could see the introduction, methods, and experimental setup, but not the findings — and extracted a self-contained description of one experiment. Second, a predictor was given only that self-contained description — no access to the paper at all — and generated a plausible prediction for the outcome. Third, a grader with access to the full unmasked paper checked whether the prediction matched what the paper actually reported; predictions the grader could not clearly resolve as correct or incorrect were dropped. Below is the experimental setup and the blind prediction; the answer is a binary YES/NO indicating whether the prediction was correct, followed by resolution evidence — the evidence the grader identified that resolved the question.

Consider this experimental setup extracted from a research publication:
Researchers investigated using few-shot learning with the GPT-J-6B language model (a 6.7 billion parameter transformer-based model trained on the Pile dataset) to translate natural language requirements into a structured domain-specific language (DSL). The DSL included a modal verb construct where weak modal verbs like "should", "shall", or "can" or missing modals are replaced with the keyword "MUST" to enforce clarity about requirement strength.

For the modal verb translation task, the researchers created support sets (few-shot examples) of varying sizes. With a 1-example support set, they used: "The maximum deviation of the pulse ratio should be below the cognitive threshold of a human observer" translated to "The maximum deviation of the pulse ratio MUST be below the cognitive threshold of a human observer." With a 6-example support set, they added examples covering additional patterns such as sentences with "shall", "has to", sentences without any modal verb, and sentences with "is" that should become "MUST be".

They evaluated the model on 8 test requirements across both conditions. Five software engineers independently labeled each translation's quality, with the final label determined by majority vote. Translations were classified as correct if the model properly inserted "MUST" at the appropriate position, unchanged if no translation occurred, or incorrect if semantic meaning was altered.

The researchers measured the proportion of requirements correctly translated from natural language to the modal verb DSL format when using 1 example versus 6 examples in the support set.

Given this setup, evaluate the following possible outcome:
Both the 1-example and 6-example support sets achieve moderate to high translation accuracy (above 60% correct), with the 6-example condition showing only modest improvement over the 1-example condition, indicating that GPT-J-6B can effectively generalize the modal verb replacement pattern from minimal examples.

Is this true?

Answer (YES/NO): NO